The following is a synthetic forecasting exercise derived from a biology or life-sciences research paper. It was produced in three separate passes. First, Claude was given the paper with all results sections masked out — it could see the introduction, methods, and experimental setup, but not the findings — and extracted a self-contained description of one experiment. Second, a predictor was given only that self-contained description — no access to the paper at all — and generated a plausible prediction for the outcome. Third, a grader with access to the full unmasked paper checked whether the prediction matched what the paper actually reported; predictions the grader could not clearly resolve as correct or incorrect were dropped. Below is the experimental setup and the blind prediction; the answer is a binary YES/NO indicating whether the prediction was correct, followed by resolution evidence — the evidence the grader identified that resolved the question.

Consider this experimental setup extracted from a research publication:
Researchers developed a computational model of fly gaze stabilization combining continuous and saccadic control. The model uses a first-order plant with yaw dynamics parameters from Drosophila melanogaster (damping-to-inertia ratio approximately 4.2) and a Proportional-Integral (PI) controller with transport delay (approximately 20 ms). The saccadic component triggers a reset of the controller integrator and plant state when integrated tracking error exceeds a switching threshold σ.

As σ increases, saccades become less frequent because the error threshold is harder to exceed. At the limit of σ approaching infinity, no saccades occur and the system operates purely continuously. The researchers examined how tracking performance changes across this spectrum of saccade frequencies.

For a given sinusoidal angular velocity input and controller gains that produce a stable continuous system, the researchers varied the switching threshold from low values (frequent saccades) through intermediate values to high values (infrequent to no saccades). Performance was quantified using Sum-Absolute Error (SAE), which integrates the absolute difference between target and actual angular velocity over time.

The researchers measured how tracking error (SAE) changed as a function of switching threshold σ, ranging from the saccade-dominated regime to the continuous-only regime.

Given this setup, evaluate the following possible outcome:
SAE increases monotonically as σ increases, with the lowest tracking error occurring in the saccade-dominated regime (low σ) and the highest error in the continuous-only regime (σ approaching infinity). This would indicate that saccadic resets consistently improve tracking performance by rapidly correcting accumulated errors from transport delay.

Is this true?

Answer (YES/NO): NO